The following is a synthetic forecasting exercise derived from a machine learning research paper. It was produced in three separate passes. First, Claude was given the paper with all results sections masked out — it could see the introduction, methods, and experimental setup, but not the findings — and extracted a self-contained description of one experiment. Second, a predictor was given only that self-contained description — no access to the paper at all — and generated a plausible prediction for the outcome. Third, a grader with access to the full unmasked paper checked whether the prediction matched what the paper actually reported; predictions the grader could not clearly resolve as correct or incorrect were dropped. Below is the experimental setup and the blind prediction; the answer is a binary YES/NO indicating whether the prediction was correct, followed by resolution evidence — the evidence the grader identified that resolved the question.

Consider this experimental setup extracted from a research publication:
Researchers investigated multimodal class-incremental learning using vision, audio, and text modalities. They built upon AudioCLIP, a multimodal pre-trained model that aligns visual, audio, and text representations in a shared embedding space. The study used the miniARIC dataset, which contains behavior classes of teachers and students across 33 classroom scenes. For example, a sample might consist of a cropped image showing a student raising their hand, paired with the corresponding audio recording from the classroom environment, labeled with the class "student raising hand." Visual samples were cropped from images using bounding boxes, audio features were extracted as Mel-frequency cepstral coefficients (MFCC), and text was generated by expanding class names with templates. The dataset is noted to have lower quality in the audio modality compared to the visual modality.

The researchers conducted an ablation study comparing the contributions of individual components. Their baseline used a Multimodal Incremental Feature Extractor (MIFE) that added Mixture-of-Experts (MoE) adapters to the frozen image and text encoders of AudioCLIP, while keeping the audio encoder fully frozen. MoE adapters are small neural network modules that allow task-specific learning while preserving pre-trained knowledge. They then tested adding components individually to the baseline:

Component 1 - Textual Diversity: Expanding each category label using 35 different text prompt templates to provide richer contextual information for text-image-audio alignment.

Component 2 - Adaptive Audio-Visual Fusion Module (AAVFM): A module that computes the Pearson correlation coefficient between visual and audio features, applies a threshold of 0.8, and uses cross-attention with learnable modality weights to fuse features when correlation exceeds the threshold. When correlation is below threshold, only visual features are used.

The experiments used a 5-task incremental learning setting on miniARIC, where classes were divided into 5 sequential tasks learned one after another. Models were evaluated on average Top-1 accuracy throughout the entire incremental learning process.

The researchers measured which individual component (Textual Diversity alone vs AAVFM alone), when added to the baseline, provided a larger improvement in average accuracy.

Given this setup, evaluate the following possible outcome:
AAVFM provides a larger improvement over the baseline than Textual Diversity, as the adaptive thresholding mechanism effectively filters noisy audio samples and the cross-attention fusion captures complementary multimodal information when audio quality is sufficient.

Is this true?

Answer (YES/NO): NO